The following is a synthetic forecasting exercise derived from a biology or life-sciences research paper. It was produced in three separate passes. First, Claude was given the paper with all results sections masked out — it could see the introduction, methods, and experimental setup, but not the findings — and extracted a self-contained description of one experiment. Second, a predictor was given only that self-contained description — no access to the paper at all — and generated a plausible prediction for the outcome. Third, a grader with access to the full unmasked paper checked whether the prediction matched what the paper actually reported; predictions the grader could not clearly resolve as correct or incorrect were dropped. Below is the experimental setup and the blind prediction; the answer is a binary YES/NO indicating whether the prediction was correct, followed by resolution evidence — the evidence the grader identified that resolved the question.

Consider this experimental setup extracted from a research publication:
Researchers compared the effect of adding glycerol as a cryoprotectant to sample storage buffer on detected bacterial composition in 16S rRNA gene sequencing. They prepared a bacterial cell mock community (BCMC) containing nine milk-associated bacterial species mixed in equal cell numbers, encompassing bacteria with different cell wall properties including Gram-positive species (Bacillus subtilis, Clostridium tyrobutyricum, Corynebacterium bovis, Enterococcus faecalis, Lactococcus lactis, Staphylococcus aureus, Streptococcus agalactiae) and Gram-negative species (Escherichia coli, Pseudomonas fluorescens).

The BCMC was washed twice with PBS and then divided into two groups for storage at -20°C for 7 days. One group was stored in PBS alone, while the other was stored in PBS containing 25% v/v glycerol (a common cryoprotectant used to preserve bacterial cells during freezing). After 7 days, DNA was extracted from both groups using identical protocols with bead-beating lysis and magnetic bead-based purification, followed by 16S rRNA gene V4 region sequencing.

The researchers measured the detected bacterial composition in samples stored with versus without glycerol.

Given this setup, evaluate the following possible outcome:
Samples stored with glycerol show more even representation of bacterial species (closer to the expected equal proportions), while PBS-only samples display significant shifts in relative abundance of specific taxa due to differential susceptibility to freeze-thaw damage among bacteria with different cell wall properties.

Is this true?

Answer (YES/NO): NO